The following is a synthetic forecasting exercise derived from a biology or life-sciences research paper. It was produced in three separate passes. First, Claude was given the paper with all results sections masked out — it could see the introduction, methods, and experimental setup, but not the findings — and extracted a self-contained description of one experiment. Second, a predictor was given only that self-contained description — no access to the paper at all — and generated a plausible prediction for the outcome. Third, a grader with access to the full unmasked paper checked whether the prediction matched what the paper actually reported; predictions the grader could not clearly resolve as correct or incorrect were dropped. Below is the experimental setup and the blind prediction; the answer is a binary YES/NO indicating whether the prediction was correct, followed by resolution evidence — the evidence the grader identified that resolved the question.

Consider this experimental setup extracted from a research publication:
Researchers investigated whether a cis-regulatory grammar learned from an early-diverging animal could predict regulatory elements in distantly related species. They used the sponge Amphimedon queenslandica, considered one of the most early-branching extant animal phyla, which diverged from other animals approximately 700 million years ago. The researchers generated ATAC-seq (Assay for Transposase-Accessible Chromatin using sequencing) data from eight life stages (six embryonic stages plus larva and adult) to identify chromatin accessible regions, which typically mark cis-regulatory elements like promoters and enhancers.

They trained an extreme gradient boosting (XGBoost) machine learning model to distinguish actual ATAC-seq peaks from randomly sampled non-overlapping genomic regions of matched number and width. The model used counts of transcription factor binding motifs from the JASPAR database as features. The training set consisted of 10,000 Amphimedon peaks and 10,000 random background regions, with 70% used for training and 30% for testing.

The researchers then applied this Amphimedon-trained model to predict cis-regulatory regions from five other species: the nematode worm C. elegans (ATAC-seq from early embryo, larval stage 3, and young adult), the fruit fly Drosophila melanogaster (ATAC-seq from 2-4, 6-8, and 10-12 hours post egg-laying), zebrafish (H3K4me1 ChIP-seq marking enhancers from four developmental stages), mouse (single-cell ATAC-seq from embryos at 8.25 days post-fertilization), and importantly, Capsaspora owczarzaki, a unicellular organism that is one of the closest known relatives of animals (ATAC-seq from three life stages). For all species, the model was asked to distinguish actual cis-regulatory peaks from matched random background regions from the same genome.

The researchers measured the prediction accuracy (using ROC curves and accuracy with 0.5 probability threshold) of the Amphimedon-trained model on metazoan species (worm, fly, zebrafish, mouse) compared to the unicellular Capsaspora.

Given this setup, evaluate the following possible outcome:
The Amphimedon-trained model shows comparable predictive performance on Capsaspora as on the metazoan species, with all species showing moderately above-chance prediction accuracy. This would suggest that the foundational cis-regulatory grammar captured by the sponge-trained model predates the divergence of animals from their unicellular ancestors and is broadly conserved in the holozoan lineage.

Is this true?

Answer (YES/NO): NO